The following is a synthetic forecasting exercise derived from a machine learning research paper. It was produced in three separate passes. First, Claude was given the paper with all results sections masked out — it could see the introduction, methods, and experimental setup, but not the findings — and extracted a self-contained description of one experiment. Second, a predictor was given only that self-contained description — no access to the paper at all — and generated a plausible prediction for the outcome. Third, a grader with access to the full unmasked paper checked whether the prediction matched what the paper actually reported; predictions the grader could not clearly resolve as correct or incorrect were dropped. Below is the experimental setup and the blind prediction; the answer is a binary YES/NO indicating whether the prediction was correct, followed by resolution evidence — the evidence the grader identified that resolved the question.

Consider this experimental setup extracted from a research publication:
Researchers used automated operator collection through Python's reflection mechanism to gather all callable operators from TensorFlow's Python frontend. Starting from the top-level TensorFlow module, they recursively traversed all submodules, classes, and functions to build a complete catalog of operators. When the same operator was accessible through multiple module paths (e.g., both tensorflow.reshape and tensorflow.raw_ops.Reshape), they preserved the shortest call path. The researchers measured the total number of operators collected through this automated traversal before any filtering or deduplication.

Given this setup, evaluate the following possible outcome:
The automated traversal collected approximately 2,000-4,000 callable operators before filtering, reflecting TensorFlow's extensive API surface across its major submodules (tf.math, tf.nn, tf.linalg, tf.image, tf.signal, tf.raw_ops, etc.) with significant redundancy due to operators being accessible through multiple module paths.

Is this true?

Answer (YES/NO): NO